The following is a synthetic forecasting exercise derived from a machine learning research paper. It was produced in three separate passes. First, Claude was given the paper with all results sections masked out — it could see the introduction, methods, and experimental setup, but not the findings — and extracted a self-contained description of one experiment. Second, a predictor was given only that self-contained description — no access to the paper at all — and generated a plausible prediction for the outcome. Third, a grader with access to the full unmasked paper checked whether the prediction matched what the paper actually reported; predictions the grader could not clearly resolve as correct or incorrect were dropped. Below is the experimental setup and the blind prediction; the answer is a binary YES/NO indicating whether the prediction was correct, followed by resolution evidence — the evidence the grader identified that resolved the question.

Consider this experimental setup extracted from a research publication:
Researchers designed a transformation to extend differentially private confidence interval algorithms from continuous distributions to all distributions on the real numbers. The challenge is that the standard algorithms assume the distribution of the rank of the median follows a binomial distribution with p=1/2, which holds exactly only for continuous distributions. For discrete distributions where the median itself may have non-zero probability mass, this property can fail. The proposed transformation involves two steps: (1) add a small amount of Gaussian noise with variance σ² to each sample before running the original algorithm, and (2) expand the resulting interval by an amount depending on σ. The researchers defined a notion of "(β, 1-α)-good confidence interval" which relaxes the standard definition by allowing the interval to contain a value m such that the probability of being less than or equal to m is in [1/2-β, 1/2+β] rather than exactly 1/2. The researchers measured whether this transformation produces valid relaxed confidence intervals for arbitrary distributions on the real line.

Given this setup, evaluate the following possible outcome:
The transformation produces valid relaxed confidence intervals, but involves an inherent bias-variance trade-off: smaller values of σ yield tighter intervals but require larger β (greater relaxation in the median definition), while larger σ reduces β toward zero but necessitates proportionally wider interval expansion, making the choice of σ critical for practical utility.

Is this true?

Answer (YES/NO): NO